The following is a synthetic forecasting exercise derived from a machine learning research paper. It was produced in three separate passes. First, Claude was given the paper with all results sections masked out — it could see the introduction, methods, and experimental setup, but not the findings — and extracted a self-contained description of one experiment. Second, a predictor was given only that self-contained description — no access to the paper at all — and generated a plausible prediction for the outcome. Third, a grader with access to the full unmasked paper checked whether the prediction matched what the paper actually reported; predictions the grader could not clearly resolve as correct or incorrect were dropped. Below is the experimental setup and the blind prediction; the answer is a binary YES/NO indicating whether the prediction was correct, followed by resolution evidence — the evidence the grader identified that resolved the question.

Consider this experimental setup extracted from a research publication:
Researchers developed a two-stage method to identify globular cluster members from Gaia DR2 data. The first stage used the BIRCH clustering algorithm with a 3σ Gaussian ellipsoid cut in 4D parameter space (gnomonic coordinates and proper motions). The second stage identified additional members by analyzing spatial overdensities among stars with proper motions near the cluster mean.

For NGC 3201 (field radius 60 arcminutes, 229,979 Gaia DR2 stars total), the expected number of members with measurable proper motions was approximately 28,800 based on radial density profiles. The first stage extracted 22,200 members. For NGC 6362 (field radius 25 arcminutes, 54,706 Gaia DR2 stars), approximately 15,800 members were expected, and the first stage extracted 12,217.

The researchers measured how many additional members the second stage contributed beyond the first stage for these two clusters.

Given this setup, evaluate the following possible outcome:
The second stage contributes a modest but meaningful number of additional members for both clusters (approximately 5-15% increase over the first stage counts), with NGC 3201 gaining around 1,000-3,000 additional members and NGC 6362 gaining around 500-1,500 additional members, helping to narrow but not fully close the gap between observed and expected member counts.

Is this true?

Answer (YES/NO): NO